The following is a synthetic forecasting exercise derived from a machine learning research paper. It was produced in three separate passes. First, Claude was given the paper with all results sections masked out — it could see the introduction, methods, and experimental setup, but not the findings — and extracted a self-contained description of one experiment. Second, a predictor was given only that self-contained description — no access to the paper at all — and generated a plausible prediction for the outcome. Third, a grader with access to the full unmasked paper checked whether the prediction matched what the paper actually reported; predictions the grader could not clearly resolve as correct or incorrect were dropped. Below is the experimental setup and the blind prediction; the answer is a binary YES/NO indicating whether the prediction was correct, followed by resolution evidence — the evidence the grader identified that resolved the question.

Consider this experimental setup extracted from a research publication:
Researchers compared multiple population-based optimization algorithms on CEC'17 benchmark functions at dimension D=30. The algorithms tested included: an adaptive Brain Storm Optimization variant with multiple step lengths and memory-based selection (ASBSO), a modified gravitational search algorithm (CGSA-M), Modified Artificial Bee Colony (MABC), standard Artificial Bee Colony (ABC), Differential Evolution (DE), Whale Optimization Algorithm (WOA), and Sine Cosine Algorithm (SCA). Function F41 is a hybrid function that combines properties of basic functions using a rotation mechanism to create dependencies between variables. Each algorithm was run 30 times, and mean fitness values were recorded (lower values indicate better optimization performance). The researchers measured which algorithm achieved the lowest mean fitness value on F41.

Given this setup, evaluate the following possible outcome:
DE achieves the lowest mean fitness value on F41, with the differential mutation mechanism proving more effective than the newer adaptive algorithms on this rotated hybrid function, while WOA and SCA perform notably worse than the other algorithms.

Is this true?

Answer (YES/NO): NO